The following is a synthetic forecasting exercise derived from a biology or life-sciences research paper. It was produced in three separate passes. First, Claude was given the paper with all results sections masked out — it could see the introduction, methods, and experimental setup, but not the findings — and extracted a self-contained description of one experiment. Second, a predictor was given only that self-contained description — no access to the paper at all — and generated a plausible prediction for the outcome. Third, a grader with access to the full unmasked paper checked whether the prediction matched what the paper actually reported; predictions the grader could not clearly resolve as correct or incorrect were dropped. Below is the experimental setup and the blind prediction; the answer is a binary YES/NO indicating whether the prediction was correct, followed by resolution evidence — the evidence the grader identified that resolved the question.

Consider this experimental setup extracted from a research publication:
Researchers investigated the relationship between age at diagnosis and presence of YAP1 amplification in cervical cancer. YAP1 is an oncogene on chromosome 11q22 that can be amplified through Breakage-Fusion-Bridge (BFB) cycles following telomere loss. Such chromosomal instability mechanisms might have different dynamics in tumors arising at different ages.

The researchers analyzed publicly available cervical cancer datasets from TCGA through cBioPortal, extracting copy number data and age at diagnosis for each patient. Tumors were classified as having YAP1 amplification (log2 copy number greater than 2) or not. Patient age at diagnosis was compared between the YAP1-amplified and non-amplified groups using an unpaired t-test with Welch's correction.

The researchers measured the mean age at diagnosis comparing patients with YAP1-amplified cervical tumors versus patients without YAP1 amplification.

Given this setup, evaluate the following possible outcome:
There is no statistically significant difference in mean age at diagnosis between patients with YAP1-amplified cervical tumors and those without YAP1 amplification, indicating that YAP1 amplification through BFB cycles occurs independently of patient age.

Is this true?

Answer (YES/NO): NO